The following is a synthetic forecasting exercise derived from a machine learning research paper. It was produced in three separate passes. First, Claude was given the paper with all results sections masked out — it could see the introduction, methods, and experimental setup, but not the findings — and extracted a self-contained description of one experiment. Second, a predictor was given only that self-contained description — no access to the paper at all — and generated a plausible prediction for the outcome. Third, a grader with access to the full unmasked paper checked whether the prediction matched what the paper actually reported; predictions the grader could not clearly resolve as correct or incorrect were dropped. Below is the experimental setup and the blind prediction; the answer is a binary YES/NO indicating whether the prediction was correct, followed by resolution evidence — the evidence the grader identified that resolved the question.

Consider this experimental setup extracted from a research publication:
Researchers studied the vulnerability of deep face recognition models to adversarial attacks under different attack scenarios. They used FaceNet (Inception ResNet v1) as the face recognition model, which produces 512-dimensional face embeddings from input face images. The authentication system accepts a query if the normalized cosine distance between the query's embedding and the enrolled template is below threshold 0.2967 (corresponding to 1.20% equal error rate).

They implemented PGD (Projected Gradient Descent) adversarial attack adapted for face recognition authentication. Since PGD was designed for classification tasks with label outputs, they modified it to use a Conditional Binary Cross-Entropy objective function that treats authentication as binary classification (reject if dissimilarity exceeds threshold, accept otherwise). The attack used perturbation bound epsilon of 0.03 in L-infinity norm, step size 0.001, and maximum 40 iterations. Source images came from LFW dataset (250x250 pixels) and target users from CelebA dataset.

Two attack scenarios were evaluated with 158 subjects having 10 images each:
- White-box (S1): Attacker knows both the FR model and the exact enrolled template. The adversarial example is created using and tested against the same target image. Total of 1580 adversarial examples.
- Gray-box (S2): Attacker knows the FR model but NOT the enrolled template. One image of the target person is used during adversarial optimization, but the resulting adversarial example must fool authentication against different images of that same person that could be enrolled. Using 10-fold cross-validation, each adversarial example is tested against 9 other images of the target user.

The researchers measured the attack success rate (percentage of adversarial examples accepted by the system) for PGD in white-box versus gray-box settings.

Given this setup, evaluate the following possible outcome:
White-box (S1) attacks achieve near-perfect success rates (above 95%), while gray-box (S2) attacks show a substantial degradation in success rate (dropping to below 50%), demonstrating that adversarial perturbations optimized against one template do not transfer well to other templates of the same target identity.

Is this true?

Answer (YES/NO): YES